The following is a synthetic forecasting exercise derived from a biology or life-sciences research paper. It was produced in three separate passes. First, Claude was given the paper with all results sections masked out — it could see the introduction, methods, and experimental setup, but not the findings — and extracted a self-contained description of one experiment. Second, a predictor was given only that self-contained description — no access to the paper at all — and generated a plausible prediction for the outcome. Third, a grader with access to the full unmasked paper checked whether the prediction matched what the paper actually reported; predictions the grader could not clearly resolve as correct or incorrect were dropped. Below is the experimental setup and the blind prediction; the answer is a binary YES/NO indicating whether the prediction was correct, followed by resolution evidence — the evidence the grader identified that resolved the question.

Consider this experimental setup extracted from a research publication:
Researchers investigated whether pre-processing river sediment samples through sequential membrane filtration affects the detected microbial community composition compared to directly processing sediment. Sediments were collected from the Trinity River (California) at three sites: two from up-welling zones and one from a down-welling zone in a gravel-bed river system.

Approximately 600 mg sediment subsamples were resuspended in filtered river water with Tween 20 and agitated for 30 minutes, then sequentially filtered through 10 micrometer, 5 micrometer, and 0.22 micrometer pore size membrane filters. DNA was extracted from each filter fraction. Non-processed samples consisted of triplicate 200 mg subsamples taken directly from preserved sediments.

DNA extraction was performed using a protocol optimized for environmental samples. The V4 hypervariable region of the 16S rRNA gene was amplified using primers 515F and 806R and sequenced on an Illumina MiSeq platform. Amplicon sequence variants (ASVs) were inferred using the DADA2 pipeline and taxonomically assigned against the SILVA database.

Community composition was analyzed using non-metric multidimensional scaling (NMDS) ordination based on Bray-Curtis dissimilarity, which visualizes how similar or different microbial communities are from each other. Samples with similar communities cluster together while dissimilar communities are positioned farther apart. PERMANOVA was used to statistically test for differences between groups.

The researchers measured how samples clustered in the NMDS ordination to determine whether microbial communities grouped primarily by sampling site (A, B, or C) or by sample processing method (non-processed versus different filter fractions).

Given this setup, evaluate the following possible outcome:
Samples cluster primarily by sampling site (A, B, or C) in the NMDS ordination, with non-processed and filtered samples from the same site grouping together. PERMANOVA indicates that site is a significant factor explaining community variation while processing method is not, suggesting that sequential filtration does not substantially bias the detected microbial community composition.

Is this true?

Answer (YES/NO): NO